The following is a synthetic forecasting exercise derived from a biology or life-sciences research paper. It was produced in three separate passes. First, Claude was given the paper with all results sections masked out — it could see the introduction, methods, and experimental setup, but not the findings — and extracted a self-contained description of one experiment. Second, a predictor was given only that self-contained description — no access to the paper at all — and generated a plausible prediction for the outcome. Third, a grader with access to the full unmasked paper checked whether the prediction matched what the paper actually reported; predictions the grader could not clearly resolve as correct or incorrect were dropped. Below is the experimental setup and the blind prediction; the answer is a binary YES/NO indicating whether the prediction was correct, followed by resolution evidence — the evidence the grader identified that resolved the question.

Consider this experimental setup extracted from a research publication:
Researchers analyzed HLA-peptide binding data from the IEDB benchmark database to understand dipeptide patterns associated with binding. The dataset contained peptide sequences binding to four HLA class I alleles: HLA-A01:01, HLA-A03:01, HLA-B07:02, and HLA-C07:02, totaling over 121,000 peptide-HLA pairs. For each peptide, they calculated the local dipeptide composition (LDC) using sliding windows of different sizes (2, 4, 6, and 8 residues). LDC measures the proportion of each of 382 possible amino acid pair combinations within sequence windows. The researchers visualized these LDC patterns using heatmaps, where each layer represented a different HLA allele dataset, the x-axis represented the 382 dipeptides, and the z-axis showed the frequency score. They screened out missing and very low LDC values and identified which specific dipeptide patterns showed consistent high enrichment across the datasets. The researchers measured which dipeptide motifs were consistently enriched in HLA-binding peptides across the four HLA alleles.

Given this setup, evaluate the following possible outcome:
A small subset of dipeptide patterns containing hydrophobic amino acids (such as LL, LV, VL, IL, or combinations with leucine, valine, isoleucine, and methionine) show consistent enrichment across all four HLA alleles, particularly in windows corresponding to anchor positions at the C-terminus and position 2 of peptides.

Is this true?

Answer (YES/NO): NO